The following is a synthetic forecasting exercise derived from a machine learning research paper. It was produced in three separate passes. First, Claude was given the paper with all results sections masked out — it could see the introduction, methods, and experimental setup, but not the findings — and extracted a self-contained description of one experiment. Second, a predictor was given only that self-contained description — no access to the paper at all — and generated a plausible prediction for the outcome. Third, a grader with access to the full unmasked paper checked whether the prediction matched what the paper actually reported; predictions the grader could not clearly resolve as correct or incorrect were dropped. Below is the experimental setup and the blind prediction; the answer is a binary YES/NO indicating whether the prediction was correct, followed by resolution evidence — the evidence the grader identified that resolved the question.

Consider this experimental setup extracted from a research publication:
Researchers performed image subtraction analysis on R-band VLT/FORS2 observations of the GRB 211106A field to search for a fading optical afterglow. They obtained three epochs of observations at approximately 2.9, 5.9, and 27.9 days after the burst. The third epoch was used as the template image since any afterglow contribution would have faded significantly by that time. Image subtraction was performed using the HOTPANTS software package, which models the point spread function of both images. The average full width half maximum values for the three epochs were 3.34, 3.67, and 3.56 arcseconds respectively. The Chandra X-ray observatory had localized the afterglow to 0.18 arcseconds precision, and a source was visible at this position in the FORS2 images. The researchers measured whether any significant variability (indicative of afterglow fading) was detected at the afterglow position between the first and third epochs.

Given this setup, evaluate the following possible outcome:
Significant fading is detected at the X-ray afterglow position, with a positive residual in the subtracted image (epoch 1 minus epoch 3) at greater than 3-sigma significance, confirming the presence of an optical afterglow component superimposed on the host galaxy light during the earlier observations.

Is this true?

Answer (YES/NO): NO